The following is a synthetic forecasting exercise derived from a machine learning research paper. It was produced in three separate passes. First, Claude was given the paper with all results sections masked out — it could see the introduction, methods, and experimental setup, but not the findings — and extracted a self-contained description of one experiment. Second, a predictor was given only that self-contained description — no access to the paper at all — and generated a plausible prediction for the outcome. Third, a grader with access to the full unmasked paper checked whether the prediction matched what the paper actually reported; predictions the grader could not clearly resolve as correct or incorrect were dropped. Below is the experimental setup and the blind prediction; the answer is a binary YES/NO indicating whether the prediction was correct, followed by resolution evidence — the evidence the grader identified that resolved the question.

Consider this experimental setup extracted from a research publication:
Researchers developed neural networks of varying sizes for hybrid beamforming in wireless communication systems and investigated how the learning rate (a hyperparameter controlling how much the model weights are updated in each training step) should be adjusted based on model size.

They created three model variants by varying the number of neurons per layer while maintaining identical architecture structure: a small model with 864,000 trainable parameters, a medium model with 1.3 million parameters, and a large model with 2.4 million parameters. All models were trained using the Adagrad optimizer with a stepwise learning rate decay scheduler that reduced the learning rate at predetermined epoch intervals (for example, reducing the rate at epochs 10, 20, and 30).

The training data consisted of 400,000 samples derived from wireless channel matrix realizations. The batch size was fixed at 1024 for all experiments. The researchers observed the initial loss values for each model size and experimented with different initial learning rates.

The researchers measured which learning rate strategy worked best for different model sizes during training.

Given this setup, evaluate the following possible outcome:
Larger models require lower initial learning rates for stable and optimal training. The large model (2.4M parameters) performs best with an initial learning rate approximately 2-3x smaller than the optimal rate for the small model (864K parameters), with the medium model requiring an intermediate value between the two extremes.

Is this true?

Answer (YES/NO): NO